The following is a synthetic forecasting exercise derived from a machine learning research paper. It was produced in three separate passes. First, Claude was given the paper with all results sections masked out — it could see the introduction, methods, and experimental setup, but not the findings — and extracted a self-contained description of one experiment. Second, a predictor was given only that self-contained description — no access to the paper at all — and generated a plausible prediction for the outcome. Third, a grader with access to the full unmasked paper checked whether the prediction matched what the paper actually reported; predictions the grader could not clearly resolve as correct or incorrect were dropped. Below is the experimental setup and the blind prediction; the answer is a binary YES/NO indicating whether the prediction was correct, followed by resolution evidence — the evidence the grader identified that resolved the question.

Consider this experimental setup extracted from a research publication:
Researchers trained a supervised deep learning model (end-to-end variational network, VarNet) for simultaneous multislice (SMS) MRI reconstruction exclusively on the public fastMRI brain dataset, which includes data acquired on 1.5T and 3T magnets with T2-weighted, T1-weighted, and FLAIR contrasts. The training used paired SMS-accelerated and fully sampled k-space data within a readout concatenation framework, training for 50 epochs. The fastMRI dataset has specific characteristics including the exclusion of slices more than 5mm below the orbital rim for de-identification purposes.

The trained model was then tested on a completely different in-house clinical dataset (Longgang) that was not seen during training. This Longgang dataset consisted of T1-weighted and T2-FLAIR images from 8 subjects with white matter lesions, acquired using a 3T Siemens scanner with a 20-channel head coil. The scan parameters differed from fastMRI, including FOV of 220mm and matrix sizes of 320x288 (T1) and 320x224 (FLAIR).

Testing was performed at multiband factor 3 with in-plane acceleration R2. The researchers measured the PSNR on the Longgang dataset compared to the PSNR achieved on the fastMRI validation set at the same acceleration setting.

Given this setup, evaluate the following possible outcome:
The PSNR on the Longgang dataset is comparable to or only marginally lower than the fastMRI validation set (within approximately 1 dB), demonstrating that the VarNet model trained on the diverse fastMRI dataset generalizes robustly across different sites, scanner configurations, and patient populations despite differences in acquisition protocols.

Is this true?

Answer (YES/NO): YES